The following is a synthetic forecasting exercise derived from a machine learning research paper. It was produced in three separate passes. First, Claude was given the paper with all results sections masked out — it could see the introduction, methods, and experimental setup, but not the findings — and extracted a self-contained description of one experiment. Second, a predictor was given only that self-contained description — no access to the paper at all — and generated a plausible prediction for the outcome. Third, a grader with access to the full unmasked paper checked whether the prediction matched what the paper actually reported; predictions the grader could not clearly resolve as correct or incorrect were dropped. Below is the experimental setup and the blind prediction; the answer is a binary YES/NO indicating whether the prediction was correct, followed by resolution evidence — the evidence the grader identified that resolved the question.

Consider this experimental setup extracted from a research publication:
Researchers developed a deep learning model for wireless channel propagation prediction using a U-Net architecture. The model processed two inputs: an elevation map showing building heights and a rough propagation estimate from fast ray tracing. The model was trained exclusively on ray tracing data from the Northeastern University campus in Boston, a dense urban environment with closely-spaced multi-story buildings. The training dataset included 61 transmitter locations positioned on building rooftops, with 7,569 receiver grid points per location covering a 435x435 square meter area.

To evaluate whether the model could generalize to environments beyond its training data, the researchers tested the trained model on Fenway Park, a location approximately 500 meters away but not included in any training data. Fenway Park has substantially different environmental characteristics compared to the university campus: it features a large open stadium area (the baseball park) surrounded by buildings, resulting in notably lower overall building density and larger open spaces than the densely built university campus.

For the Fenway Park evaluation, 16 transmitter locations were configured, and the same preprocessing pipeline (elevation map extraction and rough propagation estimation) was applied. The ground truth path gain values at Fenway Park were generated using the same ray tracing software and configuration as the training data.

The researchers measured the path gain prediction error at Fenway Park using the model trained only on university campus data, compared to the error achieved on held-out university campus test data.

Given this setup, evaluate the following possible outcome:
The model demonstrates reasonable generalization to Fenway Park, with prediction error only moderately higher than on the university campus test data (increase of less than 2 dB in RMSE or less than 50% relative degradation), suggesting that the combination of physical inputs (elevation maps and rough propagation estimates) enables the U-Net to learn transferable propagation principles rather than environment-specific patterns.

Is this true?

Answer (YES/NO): NO